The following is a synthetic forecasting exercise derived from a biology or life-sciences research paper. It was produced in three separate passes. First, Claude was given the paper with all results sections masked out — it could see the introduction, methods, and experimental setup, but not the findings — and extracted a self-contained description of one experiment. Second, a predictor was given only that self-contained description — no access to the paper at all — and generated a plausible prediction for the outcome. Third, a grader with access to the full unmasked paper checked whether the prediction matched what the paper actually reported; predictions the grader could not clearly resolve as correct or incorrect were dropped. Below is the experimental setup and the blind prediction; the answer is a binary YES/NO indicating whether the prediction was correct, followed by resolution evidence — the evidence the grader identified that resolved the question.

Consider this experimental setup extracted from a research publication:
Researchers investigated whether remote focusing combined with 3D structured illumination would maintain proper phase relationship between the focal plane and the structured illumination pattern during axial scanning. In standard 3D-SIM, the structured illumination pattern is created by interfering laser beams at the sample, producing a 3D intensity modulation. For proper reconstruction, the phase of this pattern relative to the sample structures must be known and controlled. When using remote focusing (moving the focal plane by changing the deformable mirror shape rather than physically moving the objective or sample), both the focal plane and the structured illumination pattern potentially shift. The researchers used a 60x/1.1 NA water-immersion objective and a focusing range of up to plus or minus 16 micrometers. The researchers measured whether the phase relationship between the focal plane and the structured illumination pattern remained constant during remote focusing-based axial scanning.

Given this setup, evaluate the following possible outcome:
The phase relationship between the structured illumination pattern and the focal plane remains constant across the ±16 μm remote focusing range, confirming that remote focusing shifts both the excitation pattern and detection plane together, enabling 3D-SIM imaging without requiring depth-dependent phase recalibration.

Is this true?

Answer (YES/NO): YES